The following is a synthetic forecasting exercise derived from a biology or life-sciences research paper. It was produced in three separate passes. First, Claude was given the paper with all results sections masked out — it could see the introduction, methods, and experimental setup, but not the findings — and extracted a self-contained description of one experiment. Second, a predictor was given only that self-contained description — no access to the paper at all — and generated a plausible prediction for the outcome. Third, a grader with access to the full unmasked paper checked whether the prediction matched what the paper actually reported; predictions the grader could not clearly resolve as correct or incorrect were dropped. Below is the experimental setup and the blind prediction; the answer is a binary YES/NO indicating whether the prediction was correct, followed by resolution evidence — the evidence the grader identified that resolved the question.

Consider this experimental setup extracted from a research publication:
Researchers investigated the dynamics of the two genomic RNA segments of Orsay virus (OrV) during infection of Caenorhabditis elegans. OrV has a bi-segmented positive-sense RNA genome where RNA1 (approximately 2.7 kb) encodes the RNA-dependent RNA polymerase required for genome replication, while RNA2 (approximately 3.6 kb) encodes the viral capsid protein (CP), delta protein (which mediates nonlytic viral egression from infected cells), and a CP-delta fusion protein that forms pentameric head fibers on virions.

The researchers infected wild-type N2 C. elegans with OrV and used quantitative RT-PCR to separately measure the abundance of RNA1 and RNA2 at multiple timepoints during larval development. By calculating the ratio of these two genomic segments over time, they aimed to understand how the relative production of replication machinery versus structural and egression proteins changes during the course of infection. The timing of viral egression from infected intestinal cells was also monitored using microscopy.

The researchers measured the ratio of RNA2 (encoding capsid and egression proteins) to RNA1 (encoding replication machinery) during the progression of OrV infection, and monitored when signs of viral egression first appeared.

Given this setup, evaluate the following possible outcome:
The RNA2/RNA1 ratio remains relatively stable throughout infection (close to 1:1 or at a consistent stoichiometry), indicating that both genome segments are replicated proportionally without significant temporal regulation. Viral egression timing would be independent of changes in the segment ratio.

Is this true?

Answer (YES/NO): NO